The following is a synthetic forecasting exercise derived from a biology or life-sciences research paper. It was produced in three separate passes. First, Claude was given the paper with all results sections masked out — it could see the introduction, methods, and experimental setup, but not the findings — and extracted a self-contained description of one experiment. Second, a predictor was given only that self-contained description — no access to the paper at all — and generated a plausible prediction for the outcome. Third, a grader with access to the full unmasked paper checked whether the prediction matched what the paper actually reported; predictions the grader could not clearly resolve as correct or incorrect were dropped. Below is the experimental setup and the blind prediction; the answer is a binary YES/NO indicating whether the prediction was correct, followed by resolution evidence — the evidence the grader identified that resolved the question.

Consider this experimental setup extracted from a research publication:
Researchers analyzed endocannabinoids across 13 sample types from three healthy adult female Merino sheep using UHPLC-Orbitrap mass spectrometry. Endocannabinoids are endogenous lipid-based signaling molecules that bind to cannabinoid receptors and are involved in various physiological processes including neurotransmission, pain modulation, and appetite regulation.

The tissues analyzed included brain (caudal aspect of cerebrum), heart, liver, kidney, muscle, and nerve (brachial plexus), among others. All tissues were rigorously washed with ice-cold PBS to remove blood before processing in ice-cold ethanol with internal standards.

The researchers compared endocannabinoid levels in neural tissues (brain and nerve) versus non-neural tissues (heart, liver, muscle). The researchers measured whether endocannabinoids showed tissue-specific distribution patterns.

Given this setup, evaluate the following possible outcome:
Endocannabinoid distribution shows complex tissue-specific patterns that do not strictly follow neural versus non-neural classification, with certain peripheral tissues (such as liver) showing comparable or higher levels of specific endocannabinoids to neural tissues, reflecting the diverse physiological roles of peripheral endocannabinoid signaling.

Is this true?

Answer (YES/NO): YES